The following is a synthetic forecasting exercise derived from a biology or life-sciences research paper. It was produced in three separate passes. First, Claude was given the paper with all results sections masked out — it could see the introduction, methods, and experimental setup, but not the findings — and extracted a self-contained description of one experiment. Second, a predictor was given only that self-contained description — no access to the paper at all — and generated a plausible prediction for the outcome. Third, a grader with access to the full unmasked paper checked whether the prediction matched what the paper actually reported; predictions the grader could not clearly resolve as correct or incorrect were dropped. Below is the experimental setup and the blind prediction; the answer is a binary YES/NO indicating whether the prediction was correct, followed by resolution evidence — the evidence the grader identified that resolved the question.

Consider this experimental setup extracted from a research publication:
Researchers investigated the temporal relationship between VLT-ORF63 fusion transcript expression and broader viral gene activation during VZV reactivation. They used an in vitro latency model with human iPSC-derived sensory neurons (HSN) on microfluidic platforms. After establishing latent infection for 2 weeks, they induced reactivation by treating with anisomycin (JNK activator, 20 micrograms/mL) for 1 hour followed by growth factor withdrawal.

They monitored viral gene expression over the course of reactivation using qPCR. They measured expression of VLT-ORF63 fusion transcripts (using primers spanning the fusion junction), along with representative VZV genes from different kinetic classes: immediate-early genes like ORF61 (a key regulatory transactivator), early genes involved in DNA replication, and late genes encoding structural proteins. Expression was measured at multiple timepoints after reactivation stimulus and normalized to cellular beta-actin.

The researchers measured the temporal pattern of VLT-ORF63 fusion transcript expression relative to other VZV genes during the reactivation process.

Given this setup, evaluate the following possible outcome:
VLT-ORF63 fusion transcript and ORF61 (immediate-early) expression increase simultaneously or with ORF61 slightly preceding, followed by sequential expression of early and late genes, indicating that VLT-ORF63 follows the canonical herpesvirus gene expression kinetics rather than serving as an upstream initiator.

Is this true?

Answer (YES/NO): NO